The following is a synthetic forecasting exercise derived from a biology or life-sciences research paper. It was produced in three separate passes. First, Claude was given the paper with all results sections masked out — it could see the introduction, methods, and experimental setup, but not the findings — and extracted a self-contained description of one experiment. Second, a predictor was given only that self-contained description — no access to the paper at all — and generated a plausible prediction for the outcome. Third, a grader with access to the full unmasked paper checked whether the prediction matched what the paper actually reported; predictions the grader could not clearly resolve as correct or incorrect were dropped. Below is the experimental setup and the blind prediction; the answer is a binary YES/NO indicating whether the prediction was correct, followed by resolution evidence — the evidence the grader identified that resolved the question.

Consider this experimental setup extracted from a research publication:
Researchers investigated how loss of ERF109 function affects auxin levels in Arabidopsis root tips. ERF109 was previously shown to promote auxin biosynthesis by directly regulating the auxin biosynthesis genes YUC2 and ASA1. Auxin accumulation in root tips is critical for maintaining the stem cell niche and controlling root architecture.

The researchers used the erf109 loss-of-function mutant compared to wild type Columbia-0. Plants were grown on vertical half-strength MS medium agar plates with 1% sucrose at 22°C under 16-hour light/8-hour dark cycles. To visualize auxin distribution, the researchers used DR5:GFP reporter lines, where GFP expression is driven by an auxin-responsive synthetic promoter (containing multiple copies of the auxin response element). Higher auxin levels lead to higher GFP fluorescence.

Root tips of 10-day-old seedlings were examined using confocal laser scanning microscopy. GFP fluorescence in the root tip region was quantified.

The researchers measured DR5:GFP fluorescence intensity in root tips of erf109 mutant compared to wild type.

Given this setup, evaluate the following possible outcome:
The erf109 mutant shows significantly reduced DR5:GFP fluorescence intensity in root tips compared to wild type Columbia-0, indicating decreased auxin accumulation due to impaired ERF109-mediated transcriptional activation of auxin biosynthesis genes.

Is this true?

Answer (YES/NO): YES